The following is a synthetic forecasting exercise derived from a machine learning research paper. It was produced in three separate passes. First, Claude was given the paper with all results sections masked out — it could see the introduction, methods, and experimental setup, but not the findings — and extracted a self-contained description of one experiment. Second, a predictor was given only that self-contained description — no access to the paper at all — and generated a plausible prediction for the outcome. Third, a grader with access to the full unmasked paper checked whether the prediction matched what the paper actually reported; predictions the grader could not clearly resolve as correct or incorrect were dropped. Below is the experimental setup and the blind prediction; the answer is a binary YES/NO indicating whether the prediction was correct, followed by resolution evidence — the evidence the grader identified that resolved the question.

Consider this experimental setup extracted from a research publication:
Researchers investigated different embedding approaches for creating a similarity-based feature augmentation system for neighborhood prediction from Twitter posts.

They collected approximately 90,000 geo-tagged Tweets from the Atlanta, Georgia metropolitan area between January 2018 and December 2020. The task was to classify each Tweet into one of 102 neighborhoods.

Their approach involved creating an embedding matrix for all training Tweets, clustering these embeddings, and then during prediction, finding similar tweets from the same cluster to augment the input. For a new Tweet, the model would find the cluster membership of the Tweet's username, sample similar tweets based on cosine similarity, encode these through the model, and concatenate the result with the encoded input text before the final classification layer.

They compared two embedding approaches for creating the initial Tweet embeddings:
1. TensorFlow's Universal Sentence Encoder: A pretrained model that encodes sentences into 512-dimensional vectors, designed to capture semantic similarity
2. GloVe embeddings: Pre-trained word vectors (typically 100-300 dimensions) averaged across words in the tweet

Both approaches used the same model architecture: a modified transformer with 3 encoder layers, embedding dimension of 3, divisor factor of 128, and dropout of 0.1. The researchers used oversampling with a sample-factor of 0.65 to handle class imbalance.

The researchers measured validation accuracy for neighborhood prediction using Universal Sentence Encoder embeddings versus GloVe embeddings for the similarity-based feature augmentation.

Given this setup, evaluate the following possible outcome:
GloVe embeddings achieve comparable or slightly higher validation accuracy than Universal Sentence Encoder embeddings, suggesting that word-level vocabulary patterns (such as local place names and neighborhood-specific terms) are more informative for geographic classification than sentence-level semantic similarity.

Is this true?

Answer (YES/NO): YES